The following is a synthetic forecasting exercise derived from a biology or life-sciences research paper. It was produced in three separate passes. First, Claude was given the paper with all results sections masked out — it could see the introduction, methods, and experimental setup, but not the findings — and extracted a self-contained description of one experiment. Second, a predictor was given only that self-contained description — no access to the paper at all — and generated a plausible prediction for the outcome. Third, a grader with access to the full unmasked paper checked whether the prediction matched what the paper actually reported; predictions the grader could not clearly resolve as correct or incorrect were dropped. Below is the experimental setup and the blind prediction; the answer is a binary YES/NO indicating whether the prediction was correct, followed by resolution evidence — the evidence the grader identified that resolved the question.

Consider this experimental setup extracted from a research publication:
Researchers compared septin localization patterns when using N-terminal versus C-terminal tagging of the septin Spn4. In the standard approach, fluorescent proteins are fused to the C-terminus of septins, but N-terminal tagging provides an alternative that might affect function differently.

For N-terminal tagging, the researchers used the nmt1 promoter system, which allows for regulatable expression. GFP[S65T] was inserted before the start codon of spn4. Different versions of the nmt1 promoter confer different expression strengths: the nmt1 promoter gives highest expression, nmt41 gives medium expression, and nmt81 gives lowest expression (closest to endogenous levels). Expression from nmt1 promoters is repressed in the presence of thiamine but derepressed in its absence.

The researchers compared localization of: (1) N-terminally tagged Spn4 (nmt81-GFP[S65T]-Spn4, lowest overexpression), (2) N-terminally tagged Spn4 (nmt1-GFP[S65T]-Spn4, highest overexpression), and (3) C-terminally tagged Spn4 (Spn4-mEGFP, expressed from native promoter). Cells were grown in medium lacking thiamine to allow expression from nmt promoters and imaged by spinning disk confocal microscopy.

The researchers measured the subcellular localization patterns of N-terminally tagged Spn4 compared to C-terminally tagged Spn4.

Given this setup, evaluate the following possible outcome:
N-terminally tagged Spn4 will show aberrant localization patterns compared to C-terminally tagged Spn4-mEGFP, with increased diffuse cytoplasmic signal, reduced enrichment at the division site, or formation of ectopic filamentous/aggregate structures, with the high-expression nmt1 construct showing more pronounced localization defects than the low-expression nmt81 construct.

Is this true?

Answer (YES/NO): NO